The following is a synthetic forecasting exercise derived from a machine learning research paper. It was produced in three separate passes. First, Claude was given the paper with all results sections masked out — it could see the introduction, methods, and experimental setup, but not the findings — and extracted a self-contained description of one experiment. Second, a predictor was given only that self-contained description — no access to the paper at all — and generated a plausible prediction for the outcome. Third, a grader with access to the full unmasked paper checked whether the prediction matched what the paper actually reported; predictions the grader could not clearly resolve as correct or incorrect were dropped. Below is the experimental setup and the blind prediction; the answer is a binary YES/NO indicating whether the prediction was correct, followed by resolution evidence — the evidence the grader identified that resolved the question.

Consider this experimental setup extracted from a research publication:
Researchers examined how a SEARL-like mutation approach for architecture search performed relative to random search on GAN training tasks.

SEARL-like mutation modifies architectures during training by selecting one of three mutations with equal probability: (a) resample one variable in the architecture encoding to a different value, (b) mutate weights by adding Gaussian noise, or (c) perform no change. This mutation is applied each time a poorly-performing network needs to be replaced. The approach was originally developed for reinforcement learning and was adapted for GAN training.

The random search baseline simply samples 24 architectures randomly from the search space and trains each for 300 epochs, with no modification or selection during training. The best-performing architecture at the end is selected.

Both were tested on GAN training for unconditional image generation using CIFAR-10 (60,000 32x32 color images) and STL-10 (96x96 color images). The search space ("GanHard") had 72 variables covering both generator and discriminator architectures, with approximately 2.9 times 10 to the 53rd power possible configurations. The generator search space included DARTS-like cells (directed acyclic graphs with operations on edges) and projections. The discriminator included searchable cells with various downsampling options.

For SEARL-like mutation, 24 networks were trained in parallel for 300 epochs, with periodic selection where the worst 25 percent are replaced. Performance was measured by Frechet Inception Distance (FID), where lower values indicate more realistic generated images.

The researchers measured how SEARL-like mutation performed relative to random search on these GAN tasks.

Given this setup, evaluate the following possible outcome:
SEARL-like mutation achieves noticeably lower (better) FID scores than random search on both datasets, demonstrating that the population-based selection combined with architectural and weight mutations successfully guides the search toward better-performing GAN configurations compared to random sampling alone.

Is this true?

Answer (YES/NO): NO